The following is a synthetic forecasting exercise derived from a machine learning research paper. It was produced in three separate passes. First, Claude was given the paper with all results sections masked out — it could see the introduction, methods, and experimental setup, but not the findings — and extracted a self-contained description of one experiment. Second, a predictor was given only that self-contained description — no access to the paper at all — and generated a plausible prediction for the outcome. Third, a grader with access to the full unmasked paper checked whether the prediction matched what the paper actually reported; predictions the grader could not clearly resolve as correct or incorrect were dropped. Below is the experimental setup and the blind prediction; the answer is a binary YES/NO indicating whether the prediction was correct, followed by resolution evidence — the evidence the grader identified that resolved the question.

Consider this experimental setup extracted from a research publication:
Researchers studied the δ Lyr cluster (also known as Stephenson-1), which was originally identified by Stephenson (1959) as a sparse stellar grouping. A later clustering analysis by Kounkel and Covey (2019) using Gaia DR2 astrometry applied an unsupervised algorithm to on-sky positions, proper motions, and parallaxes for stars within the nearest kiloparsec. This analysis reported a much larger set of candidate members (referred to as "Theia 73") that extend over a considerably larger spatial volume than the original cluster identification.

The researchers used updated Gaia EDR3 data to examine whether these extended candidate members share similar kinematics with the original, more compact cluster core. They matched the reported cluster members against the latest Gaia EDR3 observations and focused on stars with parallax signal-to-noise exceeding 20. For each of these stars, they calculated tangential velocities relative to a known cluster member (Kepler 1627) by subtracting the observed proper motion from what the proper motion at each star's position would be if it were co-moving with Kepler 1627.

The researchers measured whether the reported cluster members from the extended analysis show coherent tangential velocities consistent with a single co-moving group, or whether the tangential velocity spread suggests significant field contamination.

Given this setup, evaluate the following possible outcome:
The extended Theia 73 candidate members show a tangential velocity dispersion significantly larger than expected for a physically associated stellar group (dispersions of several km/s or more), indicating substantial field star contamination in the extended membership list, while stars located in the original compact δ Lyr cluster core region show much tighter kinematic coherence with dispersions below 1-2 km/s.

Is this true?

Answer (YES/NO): YES